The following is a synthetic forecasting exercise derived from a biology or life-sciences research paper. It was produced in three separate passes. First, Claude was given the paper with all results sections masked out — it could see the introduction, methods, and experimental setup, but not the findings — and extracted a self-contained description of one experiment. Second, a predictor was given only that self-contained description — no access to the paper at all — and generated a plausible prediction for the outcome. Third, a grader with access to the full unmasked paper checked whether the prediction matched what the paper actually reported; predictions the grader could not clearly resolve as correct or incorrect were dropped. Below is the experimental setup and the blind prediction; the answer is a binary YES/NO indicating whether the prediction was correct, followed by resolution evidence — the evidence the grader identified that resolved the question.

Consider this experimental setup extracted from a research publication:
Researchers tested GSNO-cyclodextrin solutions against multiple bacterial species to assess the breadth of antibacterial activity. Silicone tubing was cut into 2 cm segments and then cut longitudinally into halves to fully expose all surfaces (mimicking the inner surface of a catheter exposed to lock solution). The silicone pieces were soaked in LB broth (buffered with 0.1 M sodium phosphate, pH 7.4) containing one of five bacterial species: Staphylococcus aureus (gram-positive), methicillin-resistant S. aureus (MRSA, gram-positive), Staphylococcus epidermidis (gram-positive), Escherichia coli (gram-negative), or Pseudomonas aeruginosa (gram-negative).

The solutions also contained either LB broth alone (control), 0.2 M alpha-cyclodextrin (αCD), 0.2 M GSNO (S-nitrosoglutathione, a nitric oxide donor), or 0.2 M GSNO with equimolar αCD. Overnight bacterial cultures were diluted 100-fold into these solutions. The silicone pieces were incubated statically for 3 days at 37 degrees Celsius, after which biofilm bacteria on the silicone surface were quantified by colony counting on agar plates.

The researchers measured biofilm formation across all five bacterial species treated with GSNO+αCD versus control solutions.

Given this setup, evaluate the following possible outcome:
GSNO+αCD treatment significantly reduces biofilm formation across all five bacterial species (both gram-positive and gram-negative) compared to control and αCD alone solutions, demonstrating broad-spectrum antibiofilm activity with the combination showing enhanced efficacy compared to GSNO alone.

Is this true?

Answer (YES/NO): YES